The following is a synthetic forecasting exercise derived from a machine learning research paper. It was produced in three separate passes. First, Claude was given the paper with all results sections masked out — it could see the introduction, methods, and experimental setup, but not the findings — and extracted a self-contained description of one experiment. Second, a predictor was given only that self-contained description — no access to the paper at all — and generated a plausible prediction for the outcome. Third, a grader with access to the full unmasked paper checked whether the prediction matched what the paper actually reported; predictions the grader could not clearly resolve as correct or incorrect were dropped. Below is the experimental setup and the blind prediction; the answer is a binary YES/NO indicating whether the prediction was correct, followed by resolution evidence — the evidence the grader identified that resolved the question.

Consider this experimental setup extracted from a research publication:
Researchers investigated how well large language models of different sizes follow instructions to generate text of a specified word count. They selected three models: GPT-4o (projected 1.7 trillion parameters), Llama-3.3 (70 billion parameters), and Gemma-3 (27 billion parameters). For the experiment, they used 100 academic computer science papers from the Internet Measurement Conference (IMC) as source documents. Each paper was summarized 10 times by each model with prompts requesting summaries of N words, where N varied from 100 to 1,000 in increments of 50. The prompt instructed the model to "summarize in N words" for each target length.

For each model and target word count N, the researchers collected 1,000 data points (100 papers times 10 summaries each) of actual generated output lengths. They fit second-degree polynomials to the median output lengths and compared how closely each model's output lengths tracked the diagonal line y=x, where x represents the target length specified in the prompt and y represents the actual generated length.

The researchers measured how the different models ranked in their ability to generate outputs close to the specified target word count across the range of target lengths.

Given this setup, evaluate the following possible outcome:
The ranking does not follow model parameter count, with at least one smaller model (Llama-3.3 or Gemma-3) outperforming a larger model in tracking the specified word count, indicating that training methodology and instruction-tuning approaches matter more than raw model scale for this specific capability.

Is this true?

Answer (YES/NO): NO